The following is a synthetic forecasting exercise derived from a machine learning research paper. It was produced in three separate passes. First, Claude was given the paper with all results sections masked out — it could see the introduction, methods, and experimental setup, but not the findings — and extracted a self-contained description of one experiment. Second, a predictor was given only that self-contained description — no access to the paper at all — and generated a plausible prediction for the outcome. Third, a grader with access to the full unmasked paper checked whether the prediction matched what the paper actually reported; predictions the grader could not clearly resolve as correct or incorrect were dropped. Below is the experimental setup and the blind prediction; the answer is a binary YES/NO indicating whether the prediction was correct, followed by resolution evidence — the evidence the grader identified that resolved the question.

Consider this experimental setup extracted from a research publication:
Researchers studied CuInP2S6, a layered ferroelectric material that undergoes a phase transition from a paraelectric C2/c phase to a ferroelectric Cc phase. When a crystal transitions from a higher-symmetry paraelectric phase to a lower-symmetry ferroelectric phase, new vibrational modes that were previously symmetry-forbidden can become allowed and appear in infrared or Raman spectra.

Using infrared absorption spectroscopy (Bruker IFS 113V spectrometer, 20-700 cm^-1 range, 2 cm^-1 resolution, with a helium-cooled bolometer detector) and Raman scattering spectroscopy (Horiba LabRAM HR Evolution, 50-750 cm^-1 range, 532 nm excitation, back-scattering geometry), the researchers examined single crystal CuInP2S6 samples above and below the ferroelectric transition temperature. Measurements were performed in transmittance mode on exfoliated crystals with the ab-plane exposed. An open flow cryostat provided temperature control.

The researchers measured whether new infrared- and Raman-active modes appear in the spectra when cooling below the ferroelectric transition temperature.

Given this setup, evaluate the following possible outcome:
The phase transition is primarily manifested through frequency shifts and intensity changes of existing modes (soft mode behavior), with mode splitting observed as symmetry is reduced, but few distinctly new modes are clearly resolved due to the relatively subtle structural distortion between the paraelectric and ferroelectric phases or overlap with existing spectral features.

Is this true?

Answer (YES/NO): NO